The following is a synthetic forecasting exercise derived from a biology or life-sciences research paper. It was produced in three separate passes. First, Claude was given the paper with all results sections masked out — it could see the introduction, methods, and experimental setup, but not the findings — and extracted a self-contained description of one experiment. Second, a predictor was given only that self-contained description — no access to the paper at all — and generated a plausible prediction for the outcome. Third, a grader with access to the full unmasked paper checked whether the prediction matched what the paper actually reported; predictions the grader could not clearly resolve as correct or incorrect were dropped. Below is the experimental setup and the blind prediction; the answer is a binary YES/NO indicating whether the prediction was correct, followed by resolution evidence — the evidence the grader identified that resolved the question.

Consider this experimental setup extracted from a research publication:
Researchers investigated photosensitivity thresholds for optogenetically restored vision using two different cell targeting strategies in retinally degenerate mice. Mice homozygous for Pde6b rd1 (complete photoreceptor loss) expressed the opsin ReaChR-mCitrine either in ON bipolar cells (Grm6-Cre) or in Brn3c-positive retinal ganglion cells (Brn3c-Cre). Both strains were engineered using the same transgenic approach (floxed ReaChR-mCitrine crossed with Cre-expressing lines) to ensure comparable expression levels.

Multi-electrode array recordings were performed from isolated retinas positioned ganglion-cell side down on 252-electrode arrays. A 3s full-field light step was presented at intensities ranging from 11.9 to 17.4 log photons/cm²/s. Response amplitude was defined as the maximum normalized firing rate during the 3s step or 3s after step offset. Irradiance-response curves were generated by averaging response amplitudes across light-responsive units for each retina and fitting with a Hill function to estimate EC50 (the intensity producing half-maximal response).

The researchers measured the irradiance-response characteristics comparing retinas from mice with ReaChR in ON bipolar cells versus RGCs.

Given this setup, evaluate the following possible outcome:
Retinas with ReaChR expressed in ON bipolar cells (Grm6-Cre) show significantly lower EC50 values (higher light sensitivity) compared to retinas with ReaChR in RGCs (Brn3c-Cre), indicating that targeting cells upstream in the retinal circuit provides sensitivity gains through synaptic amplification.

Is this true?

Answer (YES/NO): NO